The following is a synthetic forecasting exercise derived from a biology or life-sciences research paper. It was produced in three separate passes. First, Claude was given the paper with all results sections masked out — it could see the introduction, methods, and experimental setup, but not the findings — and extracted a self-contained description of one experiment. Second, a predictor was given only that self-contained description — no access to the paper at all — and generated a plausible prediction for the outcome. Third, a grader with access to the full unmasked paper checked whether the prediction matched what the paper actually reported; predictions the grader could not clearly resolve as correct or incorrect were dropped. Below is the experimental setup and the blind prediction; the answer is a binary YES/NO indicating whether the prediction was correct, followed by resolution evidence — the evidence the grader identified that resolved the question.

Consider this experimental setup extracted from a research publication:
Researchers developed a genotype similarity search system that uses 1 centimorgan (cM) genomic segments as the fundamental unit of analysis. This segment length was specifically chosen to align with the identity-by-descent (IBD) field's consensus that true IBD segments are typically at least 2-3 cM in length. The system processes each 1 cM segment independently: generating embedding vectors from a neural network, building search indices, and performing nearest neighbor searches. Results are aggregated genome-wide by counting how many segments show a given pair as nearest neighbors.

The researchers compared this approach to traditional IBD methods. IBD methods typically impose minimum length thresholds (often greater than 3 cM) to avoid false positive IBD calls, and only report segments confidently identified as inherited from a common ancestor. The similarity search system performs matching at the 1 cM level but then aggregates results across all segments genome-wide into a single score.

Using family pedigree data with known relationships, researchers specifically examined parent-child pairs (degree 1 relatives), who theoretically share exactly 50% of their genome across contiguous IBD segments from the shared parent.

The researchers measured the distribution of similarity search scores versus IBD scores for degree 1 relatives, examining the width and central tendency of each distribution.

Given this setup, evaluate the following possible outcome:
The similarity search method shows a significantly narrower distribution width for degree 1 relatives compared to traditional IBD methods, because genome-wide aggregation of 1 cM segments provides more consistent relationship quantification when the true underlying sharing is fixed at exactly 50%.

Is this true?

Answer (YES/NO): NO